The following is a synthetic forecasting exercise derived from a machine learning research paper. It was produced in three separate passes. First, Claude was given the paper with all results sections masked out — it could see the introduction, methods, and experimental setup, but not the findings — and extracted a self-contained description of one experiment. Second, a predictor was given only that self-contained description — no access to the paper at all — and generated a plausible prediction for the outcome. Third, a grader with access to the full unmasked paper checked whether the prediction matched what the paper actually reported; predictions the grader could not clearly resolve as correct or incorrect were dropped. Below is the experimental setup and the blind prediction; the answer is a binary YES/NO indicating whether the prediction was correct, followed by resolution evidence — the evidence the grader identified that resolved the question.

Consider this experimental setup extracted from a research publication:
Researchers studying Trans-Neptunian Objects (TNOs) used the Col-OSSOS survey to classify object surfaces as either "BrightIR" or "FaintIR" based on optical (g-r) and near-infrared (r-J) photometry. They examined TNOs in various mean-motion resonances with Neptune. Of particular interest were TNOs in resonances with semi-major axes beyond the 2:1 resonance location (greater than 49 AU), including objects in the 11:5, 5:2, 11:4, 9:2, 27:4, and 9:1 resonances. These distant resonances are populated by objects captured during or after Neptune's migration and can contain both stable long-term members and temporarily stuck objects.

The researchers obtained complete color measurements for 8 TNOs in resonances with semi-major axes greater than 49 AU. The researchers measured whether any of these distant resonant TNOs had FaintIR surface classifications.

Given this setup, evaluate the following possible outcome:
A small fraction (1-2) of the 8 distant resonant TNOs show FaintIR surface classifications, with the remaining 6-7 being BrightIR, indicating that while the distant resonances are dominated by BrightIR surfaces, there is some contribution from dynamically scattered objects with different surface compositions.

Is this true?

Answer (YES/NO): YES